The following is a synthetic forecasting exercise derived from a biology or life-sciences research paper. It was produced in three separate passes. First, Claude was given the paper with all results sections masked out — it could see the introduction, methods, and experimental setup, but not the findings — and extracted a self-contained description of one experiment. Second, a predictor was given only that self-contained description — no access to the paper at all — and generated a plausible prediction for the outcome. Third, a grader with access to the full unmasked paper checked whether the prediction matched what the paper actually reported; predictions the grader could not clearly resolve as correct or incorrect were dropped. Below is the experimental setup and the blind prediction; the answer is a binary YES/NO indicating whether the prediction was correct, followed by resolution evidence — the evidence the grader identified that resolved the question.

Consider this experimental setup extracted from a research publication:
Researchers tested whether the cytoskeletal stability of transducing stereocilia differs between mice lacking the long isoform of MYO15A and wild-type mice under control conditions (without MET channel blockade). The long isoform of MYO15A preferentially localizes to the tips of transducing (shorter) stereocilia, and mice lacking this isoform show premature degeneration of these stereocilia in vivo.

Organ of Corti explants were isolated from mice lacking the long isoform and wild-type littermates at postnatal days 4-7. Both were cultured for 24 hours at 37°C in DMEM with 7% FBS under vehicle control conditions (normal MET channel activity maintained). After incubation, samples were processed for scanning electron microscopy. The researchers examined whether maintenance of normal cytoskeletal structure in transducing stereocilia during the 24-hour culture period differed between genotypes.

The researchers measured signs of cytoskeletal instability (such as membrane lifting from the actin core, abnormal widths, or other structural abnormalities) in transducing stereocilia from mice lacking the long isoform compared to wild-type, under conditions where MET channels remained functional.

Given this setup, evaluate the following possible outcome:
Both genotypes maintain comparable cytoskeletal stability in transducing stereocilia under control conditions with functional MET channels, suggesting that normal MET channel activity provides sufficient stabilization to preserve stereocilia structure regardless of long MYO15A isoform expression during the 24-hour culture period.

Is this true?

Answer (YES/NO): NO